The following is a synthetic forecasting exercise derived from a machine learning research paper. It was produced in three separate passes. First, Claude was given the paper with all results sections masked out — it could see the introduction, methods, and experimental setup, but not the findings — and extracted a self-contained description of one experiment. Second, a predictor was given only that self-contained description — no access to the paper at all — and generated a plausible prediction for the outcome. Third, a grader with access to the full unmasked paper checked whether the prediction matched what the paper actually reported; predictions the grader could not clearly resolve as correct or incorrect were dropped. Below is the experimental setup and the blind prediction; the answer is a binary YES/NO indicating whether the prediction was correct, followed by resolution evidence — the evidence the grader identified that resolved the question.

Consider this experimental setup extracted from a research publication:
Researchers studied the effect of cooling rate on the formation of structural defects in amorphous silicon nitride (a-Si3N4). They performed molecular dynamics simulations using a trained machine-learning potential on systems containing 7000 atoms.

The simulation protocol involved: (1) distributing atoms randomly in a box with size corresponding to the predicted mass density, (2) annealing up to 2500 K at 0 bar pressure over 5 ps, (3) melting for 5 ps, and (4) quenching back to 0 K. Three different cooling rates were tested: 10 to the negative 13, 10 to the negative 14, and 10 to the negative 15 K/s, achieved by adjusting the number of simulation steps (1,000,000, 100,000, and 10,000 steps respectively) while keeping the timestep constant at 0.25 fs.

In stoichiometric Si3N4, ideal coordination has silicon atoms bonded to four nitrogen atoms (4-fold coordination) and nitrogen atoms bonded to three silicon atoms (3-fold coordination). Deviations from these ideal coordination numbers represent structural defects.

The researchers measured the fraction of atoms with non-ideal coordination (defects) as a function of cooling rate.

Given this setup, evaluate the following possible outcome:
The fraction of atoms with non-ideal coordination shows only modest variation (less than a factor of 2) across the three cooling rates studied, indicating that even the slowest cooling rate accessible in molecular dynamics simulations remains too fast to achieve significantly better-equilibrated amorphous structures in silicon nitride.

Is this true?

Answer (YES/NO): YES